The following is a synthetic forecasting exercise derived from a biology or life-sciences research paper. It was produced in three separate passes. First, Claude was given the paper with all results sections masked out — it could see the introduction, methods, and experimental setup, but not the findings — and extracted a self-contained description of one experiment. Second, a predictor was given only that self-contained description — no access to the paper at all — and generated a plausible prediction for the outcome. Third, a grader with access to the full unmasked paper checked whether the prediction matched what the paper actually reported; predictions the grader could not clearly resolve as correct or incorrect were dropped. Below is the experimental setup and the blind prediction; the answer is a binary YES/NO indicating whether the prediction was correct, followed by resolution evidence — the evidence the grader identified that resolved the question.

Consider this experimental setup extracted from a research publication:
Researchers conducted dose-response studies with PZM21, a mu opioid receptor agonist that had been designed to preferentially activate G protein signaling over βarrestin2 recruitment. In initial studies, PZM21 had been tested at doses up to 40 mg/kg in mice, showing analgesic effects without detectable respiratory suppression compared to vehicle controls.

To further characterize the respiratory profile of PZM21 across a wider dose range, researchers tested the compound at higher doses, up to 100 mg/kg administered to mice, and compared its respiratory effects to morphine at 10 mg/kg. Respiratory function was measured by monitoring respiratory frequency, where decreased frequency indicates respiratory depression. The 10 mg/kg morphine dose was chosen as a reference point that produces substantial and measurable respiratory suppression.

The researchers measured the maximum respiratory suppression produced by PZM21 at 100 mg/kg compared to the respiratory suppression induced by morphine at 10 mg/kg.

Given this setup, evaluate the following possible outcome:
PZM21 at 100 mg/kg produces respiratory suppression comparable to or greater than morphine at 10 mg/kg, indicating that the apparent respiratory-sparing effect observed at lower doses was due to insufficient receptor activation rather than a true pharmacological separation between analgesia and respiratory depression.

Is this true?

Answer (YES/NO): NO